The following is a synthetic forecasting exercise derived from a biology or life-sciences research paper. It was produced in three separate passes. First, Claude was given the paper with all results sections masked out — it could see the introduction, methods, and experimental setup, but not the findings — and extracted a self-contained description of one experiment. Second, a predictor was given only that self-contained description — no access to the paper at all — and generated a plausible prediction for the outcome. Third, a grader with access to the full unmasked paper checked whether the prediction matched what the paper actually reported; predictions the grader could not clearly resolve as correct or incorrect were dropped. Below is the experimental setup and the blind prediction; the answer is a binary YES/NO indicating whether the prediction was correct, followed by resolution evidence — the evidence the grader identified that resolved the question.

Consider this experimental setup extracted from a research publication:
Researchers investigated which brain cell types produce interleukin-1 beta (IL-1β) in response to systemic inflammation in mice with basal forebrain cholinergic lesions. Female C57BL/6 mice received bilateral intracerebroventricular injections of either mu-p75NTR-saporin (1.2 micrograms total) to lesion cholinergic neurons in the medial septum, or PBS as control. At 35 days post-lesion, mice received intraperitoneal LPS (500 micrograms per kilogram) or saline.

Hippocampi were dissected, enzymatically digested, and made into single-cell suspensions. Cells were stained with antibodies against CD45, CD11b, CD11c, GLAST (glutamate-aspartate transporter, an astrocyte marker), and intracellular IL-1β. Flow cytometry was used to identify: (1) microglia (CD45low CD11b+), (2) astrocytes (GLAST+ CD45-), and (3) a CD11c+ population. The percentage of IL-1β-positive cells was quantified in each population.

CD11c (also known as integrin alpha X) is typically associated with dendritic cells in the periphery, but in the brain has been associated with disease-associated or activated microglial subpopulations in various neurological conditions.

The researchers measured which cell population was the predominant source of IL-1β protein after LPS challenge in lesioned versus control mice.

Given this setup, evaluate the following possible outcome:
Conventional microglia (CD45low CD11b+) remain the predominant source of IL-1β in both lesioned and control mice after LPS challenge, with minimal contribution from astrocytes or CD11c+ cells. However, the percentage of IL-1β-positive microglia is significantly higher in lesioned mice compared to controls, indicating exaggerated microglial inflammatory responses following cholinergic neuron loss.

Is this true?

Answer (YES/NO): NO